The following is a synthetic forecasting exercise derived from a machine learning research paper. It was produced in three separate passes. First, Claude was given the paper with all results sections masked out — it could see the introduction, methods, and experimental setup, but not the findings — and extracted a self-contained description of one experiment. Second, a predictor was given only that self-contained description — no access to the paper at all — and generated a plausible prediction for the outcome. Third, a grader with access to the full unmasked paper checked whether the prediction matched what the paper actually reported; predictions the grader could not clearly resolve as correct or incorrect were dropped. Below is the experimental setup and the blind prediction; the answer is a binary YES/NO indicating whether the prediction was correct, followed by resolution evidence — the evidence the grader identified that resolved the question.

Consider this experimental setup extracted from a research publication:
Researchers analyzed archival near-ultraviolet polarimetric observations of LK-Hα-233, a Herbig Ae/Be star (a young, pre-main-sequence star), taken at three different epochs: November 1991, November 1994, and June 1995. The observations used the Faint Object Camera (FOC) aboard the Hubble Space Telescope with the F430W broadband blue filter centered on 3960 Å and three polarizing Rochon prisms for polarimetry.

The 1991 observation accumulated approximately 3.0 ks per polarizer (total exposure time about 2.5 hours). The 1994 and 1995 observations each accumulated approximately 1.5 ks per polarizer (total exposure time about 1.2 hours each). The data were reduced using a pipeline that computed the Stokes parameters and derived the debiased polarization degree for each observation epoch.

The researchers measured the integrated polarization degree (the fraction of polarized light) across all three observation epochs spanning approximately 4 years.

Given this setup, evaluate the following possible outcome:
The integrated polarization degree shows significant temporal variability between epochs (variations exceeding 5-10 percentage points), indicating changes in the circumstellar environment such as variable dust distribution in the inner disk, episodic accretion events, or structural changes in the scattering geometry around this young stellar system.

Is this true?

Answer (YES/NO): YES